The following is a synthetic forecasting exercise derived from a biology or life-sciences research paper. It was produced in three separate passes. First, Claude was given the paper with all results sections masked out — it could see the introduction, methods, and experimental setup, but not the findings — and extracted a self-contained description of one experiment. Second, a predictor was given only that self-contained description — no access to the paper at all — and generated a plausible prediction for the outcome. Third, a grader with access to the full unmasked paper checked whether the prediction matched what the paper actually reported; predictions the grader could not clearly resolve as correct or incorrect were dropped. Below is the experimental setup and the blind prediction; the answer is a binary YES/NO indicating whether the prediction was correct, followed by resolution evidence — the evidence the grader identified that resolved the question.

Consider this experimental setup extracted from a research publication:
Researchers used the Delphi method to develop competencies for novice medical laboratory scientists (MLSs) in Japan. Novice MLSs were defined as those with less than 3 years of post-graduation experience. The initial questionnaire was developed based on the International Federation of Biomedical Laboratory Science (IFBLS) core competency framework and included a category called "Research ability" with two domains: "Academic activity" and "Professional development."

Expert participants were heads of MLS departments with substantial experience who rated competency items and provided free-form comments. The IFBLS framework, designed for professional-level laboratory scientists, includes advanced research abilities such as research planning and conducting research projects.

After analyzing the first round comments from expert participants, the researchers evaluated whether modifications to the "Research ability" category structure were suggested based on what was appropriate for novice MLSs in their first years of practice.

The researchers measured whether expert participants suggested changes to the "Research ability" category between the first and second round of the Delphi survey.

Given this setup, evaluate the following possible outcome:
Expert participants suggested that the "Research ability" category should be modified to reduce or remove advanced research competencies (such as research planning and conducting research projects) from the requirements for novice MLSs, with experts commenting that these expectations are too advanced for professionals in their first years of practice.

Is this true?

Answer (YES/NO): NO